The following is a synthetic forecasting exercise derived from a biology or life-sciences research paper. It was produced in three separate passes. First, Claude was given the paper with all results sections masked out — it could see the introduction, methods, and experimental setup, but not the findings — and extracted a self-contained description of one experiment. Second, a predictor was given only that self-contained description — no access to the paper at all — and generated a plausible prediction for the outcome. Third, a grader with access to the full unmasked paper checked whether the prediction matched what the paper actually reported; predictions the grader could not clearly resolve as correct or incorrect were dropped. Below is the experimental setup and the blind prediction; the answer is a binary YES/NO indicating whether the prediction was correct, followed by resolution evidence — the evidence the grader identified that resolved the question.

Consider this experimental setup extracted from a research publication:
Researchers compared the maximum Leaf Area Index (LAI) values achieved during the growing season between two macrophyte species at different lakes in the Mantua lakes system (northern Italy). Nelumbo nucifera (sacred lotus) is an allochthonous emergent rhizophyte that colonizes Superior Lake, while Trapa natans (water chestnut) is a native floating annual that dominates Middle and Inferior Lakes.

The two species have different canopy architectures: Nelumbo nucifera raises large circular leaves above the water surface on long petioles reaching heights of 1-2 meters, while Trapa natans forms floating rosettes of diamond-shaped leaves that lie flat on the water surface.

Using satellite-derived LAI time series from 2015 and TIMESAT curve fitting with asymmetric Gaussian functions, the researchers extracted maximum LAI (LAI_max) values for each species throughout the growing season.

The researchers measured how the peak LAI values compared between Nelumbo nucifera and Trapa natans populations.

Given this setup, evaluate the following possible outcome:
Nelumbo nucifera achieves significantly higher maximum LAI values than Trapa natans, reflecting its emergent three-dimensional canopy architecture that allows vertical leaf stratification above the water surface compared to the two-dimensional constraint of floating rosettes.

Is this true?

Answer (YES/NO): YES